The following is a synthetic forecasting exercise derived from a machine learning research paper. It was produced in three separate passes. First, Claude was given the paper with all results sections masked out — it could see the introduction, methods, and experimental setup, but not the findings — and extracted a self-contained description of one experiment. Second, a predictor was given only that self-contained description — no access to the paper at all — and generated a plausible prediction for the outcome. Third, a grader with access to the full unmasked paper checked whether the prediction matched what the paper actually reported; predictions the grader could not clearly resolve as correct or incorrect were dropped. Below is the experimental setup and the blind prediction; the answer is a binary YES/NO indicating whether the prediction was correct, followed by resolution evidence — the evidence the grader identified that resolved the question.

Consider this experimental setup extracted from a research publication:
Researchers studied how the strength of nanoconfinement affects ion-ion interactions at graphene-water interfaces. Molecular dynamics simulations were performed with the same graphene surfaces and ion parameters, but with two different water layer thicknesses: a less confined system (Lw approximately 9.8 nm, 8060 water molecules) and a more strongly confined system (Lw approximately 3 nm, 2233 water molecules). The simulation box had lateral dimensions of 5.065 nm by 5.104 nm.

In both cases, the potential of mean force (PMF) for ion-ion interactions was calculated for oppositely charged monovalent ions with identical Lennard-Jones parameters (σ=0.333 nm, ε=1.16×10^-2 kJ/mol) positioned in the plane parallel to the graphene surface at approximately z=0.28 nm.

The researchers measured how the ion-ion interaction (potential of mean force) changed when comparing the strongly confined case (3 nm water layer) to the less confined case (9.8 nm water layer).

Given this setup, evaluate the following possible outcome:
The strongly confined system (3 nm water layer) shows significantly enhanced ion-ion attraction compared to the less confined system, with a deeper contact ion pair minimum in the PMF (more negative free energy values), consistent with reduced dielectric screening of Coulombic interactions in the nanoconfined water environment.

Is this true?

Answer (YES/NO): YES